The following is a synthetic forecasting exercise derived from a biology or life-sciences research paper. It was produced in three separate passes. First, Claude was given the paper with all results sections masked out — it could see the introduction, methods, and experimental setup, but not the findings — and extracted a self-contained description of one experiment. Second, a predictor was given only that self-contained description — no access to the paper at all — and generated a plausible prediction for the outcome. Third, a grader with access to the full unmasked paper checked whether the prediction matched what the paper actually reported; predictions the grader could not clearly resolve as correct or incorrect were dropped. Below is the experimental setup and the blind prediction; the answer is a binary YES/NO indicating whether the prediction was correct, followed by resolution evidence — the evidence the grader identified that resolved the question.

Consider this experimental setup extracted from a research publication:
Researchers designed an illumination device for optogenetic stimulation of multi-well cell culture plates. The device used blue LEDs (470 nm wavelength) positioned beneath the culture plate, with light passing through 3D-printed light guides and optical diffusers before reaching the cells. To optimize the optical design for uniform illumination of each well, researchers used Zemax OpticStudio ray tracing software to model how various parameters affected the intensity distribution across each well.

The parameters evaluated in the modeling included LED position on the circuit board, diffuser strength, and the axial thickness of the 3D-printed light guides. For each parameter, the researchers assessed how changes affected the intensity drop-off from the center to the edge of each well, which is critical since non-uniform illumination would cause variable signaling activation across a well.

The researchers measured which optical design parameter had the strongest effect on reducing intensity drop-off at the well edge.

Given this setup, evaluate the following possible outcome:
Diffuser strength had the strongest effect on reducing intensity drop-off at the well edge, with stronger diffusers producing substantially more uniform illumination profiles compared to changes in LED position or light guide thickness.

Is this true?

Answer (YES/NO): NO